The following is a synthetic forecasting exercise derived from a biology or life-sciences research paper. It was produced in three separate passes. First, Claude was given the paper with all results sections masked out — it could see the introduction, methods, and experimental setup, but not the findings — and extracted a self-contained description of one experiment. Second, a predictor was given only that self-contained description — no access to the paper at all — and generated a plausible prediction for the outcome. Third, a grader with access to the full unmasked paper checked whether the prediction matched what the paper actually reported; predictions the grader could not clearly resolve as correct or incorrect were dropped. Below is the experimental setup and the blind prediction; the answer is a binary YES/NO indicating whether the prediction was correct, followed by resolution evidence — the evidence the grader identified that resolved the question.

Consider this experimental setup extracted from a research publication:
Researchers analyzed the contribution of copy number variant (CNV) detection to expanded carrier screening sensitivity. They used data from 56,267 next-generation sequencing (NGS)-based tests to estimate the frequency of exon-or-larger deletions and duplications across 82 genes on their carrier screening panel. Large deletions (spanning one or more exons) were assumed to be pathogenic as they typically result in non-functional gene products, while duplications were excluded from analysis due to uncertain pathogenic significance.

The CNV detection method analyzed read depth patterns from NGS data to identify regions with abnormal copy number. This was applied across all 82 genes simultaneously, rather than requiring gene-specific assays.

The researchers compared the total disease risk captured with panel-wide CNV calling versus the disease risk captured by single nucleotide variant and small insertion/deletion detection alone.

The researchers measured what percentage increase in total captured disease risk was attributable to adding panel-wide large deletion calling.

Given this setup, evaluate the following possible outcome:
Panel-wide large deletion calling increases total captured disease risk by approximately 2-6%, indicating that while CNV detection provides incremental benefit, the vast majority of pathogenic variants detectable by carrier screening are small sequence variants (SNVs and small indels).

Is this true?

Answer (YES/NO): YES